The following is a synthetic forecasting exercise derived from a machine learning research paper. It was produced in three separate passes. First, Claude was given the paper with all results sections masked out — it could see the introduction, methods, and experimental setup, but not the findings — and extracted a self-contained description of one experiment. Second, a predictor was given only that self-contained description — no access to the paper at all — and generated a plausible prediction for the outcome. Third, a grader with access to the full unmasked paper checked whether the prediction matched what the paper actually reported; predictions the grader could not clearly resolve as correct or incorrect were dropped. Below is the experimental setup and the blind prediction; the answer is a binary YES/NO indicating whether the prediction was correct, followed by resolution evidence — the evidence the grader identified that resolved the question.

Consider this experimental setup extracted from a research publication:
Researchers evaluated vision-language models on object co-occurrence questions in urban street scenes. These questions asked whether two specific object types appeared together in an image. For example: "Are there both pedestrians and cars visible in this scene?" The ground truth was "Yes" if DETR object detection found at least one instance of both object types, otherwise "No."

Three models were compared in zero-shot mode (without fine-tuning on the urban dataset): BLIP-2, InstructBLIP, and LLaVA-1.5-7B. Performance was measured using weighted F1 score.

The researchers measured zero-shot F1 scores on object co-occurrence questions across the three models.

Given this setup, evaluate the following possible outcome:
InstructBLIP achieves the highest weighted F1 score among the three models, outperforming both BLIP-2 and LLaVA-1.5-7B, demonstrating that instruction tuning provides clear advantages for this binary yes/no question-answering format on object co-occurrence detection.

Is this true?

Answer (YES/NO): NO